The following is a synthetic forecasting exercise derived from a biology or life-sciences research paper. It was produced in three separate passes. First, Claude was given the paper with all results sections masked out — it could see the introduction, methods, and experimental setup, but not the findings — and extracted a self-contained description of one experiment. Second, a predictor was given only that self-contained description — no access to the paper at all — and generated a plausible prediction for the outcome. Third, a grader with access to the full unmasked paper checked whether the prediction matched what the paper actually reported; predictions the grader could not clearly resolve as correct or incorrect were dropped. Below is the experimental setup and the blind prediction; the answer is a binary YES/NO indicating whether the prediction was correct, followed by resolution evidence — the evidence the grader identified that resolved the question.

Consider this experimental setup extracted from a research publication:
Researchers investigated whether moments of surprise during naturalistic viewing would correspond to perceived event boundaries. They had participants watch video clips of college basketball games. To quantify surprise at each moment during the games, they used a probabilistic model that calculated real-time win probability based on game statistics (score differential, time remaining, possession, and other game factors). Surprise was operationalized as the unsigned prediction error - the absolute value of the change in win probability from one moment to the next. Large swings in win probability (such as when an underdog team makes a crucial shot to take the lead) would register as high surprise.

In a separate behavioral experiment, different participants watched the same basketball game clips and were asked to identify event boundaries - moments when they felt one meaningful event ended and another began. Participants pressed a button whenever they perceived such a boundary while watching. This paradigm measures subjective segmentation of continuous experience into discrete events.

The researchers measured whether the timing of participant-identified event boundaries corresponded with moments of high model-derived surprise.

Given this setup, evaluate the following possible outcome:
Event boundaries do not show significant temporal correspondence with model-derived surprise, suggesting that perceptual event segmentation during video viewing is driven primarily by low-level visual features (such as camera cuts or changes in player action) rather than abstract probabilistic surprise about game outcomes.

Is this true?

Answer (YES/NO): NO